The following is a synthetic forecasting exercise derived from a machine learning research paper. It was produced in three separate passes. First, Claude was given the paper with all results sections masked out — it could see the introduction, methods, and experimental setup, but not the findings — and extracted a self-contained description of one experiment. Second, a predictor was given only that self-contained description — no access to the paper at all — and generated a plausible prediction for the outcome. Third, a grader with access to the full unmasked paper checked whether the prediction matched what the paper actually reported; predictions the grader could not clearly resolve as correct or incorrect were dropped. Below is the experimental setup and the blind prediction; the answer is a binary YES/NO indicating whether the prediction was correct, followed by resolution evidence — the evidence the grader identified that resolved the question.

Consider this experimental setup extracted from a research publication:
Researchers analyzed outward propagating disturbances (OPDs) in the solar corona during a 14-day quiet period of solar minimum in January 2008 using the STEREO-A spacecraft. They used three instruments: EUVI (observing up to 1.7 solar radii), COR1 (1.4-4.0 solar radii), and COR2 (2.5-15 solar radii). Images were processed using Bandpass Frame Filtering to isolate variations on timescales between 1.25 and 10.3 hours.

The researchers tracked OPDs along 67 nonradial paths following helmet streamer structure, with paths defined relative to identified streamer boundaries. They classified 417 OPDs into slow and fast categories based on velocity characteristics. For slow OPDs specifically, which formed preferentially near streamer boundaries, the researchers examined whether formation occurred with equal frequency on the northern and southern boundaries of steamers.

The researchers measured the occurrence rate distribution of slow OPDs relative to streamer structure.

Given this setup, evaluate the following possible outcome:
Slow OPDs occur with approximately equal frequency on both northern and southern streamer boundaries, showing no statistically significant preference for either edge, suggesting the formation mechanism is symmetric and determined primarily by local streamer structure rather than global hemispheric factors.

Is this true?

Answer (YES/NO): NO